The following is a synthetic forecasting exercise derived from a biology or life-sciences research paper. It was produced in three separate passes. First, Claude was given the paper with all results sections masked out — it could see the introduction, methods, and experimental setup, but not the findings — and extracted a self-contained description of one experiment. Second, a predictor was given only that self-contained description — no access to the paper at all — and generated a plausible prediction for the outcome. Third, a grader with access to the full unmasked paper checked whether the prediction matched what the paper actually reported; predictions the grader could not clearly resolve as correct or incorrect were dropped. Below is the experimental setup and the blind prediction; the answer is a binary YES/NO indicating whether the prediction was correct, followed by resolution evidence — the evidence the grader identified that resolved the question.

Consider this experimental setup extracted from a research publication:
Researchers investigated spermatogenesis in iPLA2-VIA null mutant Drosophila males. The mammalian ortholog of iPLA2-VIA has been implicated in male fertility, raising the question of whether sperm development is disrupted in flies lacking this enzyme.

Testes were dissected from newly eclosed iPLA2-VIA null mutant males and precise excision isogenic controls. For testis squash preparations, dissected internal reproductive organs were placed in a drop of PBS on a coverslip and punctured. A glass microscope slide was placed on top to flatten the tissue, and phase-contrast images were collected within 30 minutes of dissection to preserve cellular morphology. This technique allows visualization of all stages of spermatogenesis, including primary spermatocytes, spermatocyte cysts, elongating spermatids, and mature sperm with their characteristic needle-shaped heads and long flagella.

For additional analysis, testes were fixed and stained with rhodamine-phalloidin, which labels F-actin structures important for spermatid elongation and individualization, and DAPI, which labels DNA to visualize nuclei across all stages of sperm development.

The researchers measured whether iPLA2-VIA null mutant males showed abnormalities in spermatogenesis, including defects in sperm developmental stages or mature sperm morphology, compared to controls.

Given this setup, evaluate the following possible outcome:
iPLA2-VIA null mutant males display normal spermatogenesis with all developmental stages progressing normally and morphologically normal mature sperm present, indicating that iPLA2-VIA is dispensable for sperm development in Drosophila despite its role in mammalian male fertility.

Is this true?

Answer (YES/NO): YES